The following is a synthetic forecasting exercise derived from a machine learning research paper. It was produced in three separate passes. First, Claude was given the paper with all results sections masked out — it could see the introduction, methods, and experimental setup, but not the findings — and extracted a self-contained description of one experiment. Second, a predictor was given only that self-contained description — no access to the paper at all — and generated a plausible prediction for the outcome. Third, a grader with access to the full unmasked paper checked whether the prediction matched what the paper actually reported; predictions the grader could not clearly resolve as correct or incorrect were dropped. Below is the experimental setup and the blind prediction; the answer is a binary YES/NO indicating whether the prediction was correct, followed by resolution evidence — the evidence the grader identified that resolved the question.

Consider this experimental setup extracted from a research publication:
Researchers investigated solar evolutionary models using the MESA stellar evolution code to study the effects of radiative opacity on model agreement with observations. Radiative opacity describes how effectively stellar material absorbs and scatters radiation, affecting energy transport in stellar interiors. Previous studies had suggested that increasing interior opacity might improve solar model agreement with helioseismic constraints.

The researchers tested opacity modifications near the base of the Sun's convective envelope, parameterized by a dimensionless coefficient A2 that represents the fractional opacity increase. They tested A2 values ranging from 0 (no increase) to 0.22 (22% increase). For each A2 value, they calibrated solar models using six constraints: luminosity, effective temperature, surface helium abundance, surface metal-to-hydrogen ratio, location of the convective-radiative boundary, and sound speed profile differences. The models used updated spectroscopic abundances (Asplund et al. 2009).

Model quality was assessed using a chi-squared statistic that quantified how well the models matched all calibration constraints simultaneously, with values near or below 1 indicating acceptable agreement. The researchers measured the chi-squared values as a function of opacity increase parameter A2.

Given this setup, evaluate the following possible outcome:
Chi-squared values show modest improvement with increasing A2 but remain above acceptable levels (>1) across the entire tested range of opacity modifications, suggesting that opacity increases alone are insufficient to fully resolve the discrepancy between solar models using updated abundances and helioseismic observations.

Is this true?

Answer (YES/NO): NO